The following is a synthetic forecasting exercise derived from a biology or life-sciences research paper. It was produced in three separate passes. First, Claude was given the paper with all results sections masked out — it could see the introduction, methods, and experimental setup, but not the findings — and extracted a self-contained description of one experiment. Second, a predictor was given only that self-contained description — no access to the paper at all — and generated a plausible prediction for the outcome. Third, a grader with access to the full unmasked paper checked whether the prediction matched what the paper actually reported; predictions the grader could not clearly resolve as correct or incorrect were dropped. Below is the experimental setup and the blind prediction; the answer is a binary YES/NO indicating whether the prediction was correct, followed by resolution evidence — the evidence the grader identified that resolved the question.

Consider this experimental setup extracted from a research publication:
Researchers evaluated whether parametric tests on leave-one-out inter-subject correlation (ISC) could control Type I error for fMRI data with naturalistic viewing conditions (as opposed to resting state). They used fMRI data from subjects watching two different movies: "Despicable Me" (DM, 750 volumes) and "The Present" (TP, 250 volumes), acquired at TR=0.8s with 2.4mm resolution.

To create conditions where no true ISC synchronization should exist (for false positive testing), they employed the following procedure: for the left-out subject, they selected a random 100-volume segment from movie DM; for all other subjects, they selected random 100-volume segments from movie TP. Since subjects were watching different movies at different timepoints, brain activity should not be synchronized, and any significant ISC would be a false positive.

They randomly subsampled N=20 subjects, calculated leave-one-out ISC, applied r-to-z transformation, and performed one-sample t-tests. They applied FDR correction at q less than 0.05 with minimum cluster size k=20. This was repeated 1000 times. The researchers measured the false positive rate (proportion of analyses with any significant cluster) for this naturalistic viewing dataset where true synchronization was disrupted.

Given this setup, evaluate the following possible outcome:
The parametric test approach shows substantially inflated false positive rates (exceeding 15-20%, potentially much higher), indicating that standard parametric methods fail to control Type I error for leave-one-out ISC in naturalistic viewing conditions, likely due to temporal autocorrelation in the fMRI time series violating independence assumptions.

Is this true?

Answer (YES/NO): NO